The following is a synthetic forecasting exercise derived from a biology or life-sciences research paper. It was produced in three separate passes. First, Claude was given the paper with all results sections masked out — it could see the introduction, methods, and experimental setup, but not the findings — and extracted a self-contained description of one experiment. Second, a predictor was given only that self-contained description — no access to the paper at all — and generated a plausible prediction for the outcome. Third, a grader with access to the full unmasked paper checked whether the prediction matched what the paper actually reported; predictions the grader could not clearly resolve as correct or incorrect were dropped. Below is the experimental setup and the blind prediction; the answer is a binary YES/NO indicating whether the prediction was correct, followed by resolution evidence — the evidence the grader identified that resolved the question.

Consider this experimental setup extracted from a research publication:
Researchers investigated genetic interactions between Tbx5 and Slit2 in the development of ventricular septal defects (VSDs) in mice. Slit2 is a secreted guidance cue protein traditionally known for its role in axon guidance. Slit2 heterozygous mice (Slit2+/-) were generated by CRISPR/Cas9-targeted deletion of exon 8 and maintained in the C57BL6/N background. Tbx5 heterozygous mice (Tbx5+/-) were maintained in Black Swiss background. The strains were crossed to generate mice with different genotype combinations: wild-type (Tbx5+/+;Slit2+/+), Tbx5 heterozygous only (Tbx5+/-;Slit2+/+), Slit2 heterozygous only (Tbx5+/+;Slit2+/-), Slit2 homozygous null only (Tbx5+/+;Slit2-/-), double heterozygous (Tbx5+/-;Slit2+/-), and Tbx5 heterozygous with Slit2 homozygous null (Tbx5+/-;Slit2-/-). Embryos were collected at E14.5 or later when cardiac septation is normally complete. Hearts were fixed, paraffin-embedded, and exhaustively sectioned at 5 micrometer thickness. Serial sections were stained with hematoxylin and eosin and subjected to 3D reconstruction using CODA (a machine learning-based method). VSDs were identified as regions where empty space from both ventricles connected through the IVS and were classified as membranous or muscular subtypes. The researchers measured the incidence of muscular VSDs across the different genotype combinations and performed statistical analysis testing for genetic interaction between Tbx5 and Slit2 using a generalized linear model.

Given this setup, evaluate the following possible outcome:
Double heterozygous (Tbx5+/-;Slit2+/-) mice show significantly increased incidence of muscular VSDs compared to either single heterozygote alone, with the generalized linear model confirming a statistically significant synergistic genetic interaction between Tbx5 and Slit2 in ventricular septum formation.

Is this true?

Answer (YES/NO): NO